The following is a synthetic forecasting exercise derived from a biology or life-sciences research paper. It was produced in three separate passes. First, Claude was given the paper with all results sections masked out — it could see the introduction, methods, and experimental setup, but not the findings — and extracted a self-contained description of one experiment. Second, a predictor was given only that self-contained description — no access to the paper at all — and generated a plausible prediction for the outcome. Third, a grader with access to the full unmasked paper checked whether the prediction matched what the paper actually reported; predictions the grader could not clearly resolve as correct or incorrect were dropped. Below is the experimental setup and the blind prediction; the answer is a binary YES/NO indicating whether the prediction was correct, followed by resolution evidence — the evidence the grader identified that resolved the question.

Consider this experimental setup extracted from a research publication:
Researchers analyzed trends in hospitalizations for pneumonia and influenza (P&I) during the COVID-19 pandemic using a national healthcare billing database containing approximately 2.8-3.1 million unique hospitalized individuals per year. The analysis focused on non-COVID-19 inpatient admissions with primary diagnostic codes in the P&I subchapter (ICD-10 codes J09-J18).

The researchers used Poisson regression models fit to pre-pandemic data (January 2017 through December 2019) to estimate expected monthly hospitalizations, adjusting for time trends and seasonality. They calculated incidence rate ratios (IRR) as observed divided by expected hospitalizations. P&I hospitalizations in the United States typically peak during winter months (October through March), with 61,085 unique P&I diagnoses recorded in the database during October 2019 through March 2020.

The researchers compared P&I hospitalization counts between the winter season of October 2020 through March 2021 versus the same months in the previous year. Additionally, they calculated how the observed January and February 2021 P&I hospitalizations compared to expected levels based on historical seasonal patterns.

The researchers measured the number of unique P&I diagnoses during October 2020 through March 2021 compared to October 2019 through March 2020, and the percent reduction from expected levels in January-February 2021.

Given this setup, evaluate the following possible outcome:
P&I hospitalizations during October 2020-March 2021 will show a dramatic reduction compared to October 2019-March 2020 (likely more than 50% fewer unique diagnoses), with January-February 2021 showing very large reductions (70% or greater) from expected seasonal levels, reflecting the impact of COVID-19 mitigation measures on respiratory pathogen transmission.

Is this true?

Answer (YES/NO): YES